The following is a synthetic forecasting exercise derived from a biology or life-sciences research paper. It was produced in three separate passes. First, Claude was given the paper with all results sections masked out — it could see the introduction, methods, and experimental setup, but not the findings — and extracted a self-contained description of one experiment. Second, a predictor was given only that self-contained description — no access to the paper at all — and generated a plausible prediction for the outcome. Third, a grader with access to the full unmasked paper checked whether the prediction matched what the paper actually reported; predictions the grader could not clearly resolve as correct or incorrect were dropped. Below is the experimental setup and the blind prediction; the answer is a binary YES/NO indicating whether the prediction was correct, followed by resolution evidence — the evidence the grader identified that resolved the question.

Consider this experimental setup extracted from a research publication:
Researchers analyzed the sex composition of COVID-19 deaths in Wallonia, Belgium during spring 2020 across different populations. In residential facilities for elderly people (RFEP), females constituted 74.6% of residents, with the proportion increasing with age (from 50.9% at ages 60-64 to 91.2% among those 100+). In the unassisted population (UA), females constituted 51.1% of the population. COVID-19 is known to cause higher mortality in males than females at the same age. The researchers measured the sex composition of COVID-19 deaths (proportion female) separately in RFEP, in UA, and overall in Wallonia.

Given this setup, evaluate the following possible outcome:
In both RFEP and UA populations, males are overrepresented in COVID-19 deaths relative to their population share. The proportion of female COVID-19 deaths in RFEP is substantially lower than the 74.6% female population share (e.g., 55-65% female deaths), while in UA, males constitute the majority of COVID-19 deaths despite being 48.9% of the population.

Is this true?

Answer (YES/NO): YES